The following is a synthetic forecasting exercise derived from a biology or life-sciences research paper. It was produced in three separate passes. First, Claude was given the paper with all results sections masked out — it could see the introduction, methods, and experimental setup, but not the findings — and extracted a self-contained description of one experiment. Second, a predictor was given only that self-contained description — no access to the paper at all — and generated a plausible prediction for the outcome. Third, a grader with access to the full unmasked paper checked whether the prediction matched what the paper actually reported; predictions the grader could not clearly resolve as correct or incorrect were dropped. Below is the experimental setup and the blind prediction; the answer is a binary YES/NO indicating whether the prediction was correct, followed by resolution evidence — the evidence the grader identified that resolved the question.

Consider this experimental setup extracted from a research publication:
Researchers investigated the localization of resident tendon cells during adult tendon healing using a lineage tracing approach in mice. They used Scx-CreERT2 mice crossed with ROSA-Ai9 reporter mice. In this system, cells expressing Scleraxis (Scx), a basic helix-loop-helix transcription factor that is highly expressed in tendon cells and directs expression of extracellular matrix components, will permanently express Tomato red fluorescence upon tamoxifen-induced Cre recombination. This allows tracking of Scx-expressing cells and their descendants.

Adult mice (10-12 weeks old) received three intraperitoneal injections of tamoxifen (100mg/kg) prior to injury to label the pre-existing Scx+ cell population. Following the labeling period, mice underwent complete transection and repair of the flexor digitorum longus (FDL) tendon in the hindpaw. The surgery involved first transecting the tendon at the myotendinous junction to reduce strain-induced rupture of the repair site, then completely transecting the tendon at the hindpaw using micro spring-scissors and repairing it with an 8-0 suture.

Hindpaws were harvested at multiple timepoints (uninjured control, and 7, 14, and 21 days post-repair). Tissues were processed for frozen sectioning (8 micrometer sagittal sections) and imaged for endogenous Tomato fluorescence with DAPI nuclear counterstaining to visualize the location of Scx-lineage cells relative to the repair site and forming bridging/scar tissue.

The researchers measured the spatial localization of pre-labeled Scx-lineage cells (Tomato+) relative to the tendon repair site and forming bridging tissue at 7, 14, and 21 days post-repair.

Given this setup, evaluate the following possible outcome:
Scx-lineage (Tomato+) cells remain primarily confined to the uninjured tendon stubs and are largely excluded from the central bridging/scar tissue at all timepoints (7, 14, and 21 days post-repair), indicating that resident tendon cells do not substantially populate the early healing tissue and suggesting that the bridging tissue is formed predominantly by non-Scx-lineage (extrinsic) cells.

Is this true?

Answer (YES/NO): NO